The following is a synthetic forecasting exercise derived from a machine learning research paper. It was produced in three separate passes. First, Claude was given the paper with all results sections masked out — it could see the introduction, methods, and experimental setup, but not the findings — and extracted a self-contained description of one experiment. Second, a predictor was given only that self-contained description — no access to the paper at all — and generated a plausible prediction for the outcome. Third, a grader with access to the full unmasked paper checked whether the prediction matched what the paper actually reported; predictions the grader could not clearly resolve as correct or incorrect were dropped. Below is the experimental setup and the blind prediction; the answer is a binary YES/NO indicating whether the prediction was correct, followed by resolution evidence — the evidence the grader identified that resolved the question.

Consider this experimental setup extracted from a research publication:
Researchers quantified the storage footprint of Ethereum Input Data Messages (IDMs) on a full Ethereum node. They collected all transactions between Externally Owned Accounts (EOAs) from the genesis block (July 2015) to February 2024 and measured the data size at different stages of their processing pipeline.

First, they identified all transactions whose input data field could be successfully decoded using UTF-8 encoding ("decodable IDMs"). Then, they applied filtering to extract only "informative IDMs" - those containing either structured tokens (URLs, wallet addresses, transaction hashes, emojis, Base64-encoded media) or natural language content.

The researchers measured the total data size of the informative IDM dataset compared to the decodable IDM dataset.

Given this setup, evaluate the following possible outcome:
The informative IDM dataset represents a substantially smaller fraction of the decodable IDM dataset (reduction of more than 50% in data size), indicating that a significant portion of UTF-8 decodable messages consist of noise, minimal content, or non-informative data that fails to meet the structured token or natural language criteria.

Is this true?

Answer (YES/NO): YES